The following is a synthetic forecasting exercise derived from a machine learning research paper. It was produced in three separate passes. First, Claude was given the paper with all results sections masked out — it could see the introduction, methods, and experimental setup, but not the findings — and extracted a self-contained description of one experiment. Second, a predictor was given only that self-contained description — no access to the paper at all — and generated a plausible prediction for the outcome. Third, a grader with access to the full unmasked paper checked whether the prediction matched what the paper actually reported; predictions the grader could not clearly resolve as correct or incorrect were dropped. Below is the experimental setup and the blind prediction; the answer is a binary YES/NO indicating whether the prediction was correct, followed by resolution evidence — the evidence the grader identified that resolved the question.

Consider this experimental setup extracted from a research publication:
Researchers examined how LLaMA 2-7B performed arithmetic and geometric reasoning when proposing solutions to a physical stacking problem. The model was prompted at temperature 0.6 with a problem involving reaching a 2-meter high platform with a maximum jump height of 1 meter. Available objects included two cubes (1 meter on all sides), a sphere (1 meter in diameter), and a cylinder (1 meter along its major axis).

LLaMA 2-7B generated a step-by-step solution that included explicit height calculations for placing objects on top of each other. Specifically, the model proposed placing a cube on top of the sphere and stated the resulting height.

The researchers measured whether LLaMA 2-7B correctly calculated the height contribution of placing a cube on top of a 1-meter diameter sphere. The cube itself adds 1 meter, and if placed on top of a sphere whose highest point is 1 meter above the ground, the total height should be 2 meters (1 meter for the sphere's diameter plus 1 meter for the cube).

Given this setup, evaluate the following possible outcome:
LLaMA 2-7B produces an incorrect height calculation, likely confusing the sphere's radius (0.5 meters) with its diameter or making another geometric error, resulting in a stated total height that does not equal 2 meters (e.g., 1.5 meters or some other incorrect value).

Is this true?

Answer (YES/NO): YES